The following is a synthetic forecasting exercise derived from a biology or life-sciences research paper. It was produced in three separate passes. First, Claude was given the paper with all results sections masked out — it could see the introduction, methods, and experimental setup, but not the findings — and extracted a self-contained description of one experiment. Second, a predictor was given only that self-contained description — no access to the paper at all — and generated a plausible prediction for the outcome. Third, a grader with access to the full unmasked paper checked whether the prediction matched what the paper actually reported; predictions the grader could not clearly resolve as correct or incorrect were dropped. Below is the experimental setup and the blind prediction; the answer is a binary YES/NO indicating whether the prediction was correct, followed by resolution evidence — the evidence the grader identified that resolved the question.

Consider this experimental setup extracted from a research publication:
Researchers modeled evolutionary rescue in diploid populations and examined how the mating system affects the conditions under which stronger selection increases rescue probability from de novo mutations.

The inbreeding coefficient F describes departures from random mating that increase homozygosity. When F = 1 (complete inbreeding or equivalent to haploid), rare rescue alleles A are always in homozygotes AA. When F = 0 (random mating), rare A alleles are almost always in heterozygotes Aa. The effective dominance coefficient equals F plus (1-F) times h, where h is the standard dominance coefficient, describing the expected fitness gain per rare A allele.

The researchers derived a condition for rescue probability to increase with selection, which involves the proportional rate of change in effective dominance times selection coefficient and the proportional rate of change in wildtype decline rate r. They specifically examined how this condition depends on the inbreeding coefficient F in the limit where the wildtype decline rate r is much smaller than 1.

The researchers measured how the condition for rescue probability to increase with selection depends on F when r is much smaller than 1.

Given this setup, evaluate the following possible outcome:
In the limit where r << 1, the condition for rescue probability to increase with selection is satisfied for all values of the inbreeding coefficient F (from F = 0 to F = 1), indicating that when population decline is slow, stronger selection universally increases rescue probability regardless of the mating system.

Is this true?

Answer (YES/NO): NO